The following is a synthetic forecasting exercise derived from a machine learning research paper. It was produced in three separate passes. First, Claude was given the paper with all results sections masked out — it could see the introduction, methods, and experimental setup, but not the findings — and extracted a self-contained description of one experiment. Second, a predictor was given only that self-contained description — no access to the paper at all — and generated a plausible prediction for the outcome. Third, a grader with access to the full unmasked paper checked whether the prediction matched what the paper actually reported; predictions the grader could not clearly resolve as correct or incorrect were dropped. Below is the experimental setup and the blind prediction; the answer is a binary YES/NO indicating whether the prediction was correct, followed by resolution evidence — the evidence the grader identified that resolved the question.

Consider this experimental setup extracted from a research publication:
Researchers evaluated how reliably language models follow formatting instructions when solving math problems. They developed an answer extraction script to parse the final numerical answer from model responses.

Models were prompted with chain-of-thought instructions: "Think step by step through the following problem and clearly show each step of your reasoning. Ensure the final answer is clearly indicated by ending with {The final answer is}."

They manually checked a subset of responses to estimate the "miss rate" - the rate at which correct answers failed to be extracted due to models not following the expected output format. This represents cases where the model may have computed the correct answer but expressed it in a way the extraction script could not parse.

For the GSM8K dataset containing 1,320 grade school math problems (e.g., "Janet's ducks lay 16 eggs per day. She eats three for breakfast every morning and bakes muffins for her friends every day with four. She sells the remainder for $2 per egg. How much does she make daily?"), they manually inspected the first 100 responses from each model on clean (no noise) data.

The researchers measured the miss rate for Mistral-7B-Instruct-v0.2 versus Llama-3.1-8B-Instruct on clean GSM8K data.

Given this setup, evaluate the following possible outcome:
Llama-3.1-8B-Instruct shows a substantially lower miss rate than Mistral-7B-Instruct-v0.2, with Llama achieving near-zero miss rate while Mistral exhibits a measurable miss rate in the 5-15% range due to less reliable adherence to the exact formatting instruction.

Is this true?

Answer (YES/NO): YES